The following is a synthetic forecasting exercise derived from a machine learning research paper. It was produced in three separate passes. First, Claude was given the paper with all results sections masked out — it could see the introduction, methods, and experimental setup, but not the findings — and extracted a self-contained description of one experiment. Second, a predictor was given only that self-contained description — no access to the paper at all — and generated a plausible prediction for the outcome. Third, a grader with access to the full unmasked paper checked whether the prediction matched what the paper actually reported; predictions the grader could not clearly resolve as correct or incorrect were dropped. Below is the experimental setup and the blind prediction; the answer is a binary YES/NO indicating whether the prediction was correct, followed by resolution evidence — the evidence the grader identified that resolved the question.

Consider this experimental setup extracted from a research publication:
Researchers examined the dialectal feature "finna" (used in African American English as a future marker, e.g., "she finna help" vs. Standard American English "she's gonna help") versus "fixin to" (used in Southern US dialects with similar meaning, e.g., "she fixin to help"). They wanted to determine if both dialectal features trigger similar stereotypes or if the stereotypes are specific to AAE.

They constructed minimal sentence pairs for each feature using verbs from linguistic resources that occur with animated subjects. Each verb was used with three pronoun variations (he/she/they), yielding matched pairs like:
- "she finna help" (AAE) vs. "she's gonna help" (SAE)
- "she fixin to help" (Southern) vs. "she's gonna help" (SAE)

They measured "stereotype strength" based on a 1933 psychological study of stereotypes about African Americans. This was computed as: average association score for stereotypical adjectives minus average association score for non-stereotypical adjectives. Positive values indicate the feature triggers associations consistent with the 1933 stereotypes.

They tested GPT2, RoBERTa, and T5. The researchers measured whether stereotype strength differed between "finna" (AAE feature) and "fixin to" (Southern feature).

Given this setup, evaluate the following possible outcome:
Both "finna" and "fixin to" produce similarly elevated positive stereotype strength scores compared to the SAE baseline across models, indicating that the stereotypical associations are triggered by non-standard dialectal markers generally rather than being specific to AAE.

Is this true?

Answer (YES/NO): NO